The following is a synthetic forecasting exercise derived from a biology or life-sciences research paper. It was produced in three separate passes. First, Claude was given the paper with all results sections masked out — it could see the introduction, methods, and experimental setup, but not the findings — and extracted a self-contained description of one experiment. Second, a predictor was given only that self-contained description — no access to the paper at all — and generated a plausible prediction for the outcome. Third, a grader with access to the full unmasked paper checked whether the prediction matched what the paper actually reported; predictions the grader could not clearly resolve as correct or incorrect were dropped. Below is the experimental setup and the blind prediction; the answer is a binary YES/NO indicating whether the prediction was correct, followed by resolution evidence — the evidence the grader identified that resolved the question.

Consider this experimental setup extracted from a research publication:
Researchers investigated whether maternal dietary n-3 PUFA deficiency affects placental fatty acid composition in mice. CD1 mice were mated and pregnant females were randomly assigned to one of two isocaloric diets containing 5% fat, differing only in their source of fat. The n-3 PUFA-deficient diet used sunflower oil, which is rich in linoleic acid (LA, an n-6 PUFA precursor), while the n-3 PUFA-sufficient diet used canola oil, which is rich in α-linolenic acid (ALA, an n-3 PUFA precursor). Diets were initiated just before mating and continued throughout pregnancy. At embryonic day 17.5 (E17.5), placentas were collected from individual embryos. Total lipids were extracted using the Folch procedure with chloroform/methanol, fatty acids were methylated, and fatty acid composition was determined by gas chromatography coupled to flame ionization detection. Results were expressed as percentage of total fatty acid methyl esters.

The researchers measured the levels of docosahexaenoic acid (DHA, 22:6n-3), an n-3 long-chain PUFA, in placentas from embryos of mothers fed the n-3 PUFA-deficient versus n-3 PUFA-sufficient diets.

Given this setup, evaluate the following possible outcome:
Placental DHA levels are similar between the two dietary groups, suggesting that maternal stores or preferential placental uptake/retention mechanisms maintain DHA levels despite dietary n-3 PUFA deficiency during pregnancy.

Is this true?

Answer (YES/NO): NO